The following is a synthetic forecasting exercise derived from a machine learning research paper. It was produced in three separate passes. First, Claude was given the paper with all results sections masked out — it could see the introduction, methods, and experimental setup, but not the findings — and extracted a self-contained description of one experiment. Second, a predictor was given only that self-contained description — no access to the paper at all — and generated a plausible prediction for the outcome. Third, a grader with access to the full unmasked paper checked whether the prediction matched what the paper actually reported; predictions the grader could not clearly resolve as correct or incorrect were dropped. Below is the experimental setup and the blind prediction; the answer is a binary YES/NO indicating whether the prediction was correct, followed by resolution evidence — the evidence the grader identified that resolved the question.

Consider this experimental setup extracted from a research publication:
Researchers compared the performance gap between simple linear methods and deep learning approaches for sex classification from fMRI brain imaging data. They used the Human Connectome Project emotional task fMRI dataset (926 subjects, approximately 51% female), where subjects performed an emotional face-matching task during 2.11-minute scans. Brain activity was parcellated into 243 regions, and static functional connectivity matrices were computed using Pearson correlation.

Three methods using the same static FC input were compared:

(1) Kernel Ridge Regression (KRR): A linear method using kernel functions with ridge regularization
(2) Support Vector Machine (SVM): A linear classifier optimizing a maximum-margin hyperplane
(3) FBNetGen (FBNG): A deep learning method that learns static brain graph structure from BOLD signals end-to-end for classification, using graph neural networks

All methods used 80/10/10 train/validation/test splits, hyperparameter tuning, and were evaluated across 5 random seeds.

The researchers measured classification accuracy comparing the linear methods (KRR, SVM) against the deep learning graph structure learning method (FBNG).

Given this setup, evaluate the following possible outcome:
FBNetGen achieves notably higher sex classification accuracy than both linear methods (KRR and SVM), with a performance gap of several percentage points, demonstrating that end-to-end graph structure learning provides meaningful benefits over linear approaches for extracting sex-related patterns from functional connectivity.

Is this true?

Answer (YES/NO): NO